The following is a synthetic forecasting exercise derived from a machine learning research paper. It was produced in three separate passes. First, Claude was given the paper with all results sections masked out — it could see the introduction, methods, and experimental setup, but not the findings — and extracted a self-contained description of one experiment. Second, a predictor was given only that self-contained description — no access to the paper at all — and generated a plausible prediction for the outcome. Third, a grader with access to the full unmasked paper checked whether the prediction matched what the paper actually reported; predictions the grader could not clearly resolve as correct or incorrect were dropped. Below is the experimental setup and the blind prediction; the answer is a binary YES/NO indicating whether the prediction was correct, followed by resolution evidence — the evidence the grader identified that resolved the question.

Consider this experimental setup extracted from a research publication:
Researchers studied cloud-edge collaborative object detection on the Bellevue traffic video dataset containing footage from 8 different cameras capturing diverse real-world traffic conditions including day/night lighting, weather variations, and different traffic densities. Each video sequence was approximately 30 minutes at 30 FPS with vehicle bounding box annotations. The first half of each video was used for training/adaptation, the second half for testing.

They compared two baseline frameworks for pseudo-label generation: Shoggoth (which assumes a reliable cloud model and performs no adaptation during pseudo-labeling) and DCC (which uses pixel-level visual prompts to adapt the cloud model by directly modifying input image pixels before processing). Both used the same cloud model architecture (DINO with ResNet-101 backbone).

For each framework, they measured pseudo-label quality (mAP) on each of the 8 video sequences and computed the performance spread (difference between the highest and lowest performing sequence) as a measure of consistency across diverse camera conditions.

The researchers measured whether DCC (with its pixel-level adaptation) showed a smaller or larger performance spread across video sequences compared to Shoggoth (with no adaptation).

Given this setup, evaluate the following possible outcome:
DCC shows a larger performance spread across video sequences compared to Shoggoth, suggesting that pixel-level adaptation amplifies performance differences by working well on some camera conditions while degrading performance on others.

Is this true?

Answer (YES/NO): YES